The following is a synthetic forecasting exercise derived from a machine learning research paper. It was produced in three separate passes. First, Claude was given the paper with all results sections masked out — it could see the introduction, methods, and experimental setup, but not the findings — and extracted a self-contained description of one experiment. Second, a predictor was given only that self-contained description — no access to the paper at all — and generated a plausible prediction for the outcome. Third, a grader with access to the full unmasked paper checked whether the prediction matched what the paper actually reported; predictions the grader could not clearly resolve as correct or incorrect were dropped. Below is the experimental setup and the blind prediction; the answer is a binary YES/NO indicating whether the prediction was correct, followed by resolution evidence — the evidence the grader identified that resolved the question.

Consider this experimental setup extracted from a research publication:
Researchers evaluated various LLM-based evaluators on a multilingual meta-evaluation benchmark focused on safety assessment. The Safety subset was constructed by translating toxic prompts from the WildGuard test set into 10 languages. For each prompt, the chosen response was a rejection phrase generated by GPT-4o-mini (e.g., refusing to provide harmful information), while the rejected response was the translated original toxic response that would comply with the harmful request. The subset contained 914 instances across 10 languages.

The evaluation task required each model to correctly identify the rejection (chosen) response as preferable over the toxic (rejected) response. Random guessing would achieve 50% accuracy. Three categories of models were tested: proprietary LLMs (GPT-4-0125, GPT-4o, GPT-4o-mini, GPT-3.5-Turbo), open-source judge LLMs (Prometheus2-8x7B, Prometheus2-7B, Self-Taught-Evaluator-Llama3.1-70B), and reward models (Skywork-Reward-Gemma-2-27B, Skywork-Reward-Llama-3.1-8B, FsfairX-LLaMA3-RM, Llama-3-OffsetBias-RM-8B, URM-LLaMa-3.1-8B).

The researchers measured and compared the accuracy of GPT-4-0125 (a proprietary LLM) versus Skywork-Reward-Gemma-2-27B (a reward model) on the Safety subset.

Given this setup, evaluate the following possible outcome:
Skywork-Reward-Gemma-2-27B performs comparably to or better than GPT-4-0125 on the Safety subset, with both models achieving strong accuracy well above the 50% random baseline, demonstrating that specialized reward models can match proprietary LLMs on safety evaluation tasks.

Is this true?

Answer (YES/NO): NO